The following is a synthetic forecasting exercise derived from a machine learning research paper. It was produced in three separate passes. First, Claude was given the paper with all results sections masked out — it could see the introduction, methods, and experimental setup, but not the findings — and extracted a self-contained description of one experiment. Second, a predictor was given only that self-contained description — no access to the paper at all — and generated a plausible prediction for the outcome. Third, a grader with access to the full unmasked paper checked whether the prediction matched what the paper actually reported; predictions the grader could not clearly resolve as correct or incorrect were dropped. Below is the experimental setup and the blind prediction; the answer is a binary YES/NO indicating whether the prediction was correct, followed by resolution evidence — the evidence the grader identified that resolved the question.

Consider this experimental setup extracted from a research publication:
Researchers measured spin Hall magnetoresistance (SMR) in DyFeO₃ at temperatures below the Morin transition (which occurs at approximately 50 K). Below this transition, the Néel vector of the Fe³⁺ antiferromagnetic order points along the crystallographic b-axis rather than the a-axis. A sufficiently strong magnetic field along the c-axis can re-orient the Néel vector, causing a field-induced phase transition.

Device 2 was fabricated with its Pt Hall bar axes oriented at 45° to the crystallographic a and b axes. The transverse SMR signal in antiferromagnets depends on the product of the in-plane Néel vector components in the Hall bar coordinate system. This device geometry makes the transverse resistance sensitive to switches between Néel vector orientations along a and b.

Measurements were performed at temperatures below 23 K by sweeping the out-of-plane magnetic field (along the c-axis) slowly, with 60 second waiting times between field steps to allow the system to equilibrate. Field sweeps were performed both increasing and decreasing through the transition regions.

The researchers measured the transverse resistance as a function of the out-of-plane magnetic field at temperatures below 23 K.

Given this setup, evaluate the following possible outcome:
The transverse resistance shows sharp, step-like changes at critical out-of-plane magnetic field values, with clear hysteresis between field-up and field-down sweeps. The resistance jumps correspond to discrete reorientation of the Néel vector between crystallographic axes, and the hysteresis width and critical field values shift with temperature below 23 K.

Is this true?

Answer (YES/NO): NO